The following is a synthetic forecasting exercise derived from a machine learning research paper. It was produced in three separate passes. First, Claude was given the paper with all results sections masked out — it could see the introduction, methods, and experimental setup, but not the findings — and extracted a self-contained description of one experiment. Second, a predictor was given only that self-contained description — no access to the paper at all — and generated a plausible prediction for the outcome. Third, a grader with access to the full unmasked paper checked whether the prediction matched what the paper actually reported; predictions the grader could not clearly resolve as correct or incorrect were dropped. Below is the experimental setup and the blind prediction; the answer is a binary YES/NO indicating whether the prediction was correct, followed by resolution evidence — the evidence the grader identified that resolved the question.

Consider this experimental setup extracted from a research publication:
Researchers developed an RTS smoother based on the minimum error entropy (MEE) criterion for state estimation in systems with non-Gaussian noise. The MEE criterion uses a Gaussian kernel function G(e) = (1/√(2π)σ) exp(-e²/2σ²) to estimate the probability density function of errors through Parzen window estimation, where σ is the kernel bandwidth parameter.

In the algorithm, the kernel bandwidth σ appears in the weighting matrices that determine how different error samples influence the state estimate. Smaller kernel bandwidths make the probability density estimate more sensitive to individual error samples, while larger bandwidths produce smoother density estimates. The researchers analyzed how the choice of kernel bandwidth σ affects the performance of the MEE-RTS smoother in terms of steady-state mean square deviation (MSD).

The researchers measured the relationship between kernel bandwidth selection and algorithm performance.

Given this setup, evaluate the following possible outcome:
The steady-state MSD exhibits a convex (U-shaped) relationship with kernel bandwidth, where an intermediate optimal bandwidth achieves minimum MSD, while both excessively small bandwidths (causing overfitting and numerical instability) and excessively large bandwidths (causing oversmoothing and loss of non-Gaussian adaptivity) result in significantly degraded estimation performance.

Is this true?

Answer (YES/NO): YES